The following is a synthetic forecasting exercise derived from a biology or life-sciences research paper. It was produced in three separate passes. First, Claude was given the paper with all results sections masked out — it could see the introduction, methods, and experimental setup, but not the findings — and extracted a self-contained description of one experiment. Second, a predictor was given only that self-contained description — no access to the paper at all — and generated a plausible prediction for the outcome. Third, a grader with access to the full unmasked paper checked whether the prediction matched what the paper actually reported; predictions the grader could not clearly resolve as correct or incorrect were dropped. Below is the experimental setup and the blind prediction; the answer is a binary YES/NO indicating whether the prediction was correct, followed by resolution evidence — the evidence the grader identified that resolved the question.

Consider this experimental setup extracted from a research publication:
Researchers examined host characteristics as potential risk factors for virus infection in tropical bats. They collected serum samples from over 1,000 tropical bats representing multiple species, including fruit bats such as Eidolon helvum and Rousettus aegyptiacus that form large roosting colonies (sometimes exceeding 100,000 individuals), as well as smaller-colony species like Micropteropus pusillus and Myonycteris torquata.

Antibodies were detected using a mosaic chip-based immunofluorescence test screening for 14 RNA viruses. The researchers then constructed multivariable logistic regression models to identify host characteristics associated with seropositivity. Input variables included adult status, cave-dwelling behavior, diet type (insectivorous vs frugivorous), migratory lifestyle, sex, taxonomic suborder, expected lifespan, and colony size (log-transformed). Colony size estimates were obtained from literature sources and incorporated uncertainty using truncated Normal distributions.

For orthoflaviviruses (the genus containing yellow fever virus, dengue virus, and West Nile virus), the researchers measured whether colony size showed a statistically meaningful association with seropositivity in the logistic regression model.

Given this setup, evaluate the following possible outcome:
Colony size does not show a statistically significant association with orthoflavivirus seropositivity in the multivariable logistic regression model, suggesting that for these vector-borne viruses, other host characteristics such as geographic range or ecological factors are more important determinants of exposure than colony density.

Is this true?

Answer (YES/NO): NO